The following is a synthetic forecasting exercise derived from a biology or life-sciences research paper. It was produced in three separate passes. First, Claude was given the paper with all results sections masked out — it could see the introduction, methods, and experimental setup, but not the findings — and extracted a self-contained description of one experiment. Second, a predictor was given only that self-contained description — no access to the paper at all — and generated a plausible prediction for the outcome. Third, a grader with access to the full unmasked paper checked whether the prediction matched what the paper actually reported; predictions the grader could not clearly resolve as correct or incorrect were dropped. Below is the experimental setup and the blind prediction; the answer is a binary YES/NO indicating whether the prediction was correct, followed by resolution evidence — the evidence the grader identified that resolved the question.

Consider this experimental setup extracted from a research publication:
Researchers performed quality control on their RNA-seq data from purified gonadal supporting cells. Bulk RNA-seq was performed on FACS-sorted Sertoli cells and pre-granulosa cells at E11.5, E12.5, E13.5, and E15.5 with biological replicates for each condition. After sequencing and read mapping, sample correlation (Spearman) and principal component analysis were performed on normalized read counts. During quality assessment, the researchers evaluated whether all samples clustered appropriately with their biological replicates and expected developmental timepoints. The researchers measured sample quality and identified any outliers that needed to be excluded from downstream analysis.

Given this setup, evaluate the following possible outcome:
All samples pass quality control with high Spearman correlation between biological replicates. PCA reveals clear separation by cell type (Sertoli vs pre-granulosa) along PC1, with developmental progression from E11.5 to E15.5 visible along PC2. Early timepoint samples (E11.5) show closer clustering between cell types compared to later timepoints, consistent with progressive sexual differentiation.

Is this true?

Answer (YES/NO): NO